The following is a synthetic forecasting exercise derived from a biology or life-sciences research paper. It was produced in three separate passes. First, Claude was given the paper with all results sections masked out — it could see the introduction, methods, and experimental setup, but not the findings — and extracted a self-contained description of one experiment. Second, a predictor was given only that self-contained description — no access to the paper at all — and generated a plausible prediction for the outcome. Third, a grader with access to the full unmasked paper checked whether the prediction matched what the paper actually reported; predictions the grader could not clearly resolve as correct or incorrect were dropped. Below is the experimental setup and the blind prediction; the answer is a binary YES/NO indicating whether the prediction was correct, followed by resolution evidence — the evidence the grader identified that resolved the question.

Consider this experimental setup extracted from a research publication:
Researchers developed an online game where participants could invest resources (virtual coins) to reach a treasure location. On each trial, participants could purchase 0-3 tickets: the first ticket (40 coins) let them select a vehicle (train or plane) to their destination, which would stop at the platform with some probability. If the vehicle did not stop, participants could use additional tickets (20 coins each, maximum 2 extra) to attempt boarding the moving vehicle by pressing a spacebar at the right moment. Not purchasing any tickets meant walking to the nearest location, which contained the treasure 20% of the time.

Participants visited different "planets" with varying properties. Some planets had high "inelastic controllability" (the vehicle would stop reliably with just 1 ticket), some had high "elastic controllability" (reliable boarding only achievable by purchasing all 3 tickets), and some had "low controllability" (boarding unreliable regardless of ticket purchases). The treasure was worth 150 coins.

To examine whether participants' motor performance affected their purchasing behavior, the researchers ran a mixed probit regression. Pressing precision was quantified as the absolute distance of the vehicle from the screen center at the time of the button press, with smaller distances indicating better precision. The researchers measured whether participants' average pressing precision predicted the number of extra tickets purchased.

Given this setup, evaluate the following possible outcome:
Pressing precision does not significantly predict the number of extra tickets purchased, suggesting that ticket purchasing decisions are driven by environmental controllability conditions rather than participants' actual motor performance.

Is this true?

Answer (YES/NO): YES